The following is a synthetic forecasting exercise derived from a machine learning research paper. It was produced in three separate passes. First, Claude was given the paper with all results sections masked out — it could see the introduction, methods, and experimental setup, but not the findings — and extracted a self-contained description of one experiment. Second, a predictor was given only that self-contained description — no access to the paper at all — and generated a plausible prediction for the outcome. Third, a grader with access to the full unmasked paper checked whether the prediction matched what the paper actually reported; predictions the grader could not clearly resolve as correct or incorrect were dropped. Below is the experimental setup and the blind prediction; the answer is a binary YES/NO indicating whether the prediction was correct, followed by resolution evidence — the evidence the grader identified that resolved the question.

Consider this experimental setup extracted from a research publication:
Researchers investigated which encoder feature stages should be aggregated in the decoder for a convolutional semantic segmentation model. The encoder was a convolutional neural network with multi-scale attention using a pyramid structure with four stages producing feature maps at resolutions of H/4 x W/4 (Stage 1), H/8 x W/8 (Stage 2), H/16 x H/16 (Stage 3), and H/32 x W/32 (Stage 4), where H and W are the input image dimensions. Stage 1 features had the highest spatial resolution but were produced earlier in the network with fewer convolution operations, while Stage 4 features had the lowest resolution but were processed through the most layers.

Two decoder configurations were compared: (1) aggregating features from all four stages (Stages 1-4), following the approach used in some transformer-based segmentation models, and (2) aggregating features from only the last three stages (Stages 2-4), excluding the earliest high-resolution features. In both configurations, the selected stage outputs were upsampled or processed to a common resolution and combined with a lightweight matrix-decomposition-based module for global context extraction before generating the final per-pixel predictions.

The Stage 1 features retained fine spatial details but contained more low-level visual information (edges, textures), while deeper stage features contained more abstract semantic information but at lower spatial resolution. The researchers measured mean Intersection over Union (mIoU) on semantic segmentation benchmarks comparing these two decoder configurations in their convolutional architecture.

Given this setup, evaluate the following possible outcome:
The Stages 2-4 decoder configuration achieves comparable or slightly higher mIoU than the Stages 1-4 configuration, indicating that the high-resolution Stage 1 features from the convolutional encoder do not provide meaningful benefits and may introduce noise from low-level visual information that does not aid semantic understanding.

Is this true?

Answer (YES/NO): YES